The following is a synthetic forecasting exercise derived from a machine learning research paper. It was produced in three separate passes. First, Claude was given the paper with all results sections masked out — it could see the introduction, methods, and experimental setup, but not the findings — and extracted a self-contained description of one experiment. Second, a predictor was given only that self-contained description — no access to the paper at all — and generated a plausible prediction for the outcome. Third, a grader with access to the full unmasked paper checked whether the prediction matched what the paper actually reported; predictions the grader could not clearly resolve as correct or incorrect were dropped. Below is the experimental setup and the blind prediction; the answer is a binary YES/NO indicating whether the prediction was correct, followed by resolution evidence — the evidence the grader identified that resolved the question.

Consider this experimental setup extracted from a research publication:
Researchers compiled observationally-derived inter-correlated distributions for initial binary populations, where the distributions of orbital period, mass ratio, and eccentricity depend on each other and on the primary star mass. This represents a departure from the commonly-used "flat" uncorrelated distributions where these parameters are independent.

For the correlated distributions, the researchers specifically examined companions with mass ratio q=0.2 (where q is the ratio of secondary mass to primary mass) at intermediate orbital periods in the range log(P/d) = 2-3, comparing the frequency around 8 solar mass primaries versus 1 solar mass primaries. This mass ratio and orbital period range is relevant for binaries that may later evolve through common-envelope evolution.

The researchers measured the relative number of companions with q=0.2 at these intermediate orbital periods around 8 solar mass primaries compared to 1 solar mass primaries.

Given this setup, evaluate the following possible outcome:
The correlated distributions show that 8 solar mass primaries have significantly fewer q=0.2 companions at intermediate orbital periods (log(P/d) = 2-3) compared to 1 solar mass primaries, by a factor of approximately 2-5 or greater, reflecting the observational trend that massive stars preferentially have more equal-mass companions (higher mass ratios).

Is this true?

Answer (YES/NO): NO